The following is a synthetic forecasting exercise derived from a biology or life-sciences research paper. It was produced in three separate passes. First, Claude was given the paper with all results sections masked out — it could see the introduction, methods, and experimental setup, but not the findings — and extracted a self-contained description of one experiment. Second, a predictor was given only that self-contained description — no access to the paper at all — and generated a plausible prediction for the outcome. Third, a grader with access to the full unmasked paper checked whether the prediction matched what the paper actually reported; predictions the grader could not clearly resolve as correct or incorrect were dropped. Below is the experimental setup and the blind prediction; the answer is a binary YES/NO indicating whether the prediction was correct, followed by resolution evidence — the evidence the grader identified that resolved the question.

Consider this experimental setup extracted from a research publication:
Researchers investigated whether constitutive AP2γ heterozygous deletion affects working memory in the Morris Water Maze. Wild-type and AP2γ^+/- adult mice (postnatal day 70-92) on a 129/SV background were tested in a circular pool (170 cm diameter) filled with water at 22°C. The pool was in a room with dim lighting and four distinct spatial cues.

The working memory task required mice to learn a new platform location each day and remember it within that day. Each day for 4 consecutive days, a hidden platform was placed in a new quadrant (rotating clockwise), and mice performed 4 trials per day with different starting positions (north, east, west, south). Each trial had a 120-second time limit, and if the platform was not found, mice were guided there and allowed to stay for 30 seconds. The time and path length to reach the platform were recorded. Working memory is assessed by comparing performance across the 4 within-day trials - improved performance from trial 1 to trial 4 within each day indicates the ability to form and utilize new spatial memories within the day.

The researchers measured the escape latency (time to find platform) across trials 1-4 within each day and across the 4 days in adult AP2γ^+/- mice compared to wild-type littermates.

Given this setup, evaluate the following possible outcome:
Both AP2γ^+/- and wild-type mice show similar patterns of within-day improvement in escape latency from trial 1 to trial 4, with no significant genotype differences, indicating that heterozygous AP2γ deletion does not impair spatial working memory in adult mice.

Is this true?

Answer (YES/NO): YES